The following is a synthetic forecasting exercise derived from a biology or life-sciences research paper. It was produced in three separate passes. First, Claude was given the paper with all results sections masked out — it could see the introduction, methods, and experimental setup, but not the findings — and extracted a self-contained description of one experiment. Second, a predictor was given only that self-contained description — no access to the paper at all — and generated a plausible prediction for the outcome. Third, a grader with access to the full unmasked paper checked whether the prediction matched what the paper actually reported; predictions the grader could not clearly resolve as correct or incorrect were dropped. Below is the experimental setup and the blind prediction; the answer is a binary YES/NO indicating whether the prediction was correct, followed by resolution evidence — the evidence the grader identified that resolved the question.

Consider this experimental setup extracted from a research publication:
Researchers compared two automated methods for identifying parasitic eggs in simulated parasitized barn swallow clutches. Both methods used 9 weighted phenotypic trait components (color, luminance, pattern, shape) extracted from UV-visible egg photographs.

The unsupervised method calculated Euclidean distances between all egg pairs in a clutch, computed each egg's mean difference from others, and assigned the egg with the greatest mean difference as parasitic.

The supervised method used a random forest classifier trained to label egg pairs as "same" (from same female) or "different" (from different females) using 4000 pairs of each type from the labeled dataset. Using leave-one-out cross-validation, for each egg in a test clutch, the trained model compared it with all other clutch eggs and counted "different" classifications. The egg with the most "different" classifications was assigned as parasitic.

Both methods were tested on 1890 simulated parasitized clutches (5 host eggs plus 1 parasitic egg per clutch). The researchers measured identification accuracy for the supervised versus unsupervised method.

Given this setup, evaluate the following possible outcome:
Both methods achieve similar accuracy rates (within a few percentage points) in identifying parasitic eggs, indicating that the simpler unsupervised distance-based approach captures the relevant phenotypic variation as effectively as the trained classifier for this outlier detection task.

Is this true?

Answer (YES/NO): NO